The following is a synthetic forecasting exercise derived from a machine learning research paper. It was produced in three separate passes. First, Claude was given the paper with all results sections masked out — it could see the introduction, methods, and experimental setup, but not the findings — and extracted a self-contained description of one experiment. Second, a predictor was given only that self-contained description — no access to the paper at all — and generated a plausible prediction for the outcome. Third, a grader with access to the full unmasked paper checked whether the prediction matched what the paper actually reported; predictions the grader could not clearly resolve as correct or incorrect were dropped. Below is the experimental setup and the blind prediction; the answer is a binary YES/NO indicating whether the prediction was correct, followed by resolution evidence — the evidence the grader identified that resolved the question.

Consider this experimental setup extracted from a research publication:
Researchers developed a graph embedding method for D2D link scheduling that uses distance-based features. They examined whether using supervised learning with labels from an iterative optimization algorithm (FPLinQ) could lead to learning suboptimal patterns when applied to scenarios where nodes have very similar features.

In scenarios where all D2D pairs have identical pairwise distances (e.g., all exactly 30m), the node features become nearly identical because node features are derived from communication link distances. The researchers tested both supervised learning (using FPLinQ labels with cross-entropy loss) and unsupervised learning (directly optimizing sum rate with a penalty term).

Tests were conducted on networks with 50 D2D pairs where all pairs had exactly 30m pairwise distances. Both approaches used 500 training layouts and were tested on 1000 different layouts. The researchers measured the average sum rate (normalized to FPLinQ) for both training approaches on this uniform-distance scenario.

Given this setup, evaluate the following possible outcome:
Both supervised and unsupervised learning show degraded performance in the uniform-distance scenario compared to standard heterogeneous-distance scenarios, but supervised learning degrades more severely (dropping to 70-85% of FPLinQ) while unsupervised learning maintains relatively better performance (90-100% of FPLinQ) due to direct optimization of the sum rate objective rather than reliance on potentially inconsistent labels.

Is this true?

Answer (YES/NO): NO